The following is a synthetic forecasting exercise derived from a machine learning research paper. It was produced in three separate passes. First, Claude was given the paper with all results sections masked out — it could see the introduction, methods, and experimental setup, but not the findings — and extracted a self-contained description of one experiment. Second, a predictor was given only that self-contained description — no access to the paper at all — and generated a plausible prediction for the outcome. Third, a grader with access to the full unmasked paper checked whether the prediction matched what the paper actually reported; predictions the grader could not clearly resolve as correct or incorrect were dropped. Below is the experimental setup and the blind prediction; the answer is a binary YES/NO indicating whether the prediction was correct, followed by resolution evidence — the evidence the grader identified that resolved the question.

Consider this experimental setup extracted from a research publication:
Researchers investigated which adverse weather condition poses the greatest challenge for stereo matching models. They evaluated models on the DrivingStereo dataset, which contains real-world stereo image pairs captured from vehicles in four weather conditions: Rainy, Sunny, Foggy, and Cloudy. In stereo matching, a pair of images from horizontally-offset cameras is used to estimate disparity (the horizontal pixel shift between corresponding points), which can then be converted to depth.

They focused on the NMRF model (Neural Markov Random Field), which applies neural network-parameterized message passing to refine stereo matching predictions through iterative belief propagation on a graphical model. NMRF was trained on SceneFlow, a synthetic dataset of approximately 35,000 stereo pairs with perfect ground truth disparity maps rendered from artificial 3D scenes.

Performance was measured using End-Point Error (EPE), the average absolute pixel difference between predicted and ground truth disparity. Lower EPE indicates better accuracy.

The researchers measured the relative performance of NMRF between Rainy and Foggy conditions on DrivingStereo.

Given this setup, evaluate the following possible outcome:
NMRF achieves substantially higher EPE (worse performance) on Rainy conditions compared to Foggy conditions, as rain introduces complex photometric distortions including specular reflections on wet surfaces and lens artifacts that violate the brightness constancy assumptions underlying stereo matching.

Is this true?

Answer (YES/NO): YES